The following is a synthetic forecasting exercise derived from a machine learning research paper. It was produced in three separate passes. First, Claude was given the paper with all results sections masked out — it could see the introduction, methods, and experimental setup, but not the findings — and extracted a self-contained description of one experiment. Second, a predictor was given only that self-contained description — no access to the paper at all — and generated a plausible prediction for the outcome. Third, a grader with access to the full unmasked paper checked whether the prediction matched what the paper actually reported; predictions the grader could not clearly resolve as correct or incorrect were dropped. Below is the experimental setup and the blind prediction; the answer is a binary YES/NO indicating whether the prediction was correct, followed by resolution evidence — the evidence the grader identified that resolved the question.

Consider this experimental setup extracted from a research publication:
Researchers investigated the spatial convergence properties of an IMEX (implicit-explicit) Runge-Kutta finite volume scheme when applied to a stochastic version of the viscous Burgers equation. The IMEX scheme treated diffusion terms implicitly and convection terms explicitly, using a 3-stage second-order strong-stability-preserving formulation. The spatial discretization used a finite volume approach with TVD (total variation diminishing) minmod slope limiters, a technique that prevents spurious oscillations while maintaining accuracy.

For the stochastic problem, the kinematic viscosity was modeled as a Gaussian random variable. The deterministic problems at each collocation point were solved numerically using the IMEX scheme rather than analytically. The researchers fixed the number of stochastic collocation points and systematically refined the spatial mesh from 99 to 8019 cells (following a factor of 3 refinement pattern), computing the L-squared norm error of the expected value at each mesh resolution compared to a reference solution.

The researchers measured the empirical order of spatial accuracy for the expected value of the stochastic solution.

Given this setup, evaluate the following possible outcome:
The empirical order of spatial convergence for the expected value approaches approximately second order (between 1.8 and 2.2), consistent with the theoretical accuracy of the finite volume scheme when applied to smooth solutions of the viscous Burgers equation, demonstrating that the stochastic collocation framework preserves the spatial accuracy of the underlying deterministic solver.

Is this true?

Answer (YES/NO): YES